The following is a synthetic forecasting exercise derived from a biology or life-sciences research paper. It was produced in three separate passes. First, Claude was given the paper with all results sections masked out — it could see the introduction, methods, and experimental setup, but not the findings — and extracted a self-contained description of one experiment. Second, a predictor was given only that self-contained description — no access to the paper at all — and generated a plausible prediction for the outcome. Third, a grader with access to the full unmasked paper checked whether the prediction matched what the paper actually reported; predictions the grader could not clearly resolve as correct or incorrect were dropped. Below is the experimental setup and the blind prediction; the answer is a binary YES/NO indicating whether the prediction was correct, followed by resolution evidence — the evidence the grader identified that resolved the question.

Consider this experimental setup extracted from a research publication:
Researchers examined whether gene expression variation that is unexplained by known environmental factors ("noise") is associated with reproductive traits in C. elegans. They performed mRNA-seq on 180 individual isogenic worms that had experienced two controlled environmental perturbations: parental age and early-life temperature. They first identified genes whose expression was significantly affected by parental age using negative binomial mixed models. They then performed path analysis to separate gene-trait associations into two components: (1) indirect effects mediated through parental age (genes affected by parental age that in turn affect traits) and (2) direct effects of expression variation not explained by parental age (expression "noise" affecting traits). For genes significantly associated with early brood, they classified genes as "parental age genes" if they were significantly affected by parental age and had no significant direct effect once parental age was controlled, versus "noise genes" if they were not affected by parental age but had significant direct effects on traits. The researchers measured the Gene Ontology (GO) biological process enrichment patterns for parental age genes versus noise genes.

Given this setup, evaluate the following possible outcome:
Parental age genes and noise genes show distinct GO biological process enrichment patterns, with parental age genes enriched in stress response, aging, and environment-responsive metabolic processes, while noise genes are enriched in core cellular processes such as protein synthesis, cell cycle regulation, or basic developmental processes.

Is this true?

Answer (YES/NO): NO